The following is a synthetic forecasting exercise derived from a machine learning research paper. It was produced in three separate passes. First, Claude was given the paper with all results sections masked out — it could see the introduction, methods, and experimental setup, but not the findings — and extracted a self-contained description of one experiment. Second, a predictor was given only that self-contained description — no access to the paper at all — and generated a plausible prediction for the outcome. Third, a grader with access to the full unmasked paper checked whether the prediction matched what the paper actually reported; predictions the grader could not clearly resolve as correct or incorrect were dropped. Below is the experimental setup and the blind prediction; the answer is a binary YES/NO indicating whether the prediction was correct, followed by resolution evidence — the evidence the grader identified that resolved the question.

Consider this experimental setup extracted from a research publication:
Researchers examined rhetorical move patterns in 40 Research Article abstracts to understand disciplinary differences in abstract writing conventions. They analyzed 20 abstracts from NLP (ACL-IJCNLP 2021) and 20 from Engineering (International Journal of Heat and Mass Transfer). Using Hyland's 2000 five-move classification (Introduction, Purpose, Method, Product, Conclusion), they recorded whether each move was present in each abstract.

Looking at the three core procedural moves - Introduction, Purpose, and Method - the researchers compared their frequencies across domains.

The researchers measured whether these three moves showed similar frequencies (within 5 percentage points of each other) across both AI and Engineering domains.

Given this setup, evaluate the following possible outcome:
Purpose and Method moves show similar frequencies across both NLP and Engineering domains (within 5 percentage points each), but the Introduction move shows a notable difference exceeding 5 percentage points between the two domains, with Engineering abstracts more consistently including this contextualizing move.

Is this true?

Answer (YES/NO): NO